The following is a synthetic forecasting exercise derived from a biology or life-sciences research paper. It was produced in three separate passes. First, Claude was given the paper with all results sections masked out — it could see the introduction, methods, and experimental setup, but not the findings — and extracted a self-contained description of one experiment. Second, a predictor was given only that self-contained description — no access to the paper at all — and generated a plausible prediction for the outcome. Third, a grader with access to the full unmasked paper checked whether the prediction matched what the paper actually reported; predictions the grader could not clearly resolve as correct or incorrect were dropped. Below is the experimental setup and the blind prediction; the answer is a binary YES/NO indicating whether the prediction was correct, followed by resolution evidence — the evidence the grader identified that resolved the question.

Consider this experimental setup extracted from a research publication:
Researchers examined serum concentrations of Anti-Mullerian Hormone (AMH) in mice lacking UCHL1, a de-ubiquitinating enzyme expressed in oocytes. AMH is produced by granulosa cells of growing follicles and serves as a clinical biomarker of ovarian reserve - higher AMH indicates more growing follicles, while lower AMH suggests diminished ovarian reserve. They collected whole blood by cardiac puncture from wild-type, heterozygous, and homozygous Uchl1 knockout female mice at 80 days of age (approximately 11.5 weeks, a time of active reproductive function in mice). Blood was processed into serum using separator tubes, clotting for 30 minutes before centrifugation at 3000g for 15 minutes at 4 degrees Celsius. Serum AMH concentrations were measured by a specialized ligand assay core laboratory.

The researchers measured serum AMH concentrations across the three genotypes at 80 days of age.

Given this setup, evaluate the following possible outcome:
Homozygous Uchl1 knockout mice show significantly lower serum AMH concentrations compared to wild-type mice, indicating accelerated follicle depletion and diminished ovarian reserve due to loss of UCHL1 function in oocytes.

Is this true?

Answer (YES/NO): NO